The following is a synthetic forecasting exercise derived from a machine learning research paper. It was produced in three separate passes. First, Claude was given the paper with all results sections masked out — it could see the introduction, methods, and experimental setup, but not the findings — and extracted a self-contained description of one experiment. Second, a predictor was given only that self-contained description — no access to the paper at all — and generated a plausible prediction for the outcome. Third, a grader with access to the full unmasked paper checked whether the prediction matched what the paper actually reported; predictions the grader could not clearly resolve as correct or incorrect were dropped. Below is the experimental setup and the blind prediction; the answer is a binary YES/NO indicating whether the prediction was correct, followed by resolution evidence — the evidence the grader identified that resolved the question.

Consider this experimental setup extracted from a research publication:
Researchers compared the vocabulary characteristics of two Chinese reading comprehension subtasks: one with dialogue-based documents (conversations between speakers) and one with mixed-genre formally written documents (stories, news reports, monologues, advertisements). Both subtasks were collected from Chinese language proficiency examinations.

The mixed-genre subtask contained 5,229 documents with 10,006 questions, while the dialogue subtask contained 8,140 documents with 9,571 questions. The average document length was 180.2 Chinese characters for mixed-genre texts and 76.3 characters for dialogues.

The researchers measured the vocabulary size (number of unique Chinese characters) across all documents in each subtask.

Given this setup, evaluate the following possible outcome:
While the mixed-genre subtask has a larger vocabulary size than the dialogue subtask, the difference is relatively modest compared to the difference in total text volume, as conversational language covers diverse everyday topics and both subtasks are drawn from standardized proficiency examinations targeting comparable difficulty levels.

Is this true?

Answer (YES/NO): NO